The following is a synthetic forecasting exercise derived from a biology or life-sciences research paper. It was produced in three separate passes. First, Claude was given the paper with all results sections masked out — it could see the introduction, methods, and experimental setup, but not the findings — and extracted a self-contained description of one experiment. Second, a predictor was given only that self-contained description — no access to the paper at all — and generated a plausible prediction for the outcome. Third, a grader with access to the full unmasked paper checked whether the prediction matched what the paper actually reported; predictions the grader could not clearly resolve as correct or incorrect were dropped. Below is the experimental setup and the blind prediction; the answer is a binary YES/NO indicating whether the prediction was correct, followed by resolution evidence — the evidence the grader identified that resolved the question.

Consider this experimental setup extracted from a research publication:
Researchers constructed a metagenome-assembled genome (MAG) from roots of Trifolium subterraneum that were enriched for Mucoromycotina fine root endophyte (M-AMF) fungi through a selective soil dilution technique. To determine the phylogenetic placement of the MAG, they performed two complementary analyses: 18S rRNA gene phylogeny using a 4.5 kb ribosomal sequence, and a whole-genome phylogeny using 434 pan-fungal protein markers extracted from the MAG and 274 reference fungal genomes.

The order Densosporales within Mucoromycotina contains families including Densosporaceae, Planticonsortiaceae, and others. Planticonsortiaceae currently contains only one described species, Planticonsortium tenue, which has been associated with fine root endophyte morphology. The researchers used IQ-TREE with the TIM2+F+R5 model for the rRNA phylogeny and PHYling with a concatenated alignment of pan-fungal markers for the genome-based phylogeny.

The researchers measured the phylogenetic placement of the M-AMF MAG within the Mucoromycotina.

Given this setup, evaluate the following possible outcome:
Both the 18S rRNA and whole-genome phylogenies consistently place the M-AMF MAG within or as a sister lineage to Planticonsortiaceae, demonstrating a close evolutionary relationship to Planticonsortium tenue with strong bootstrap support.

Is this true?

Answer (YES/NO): NO